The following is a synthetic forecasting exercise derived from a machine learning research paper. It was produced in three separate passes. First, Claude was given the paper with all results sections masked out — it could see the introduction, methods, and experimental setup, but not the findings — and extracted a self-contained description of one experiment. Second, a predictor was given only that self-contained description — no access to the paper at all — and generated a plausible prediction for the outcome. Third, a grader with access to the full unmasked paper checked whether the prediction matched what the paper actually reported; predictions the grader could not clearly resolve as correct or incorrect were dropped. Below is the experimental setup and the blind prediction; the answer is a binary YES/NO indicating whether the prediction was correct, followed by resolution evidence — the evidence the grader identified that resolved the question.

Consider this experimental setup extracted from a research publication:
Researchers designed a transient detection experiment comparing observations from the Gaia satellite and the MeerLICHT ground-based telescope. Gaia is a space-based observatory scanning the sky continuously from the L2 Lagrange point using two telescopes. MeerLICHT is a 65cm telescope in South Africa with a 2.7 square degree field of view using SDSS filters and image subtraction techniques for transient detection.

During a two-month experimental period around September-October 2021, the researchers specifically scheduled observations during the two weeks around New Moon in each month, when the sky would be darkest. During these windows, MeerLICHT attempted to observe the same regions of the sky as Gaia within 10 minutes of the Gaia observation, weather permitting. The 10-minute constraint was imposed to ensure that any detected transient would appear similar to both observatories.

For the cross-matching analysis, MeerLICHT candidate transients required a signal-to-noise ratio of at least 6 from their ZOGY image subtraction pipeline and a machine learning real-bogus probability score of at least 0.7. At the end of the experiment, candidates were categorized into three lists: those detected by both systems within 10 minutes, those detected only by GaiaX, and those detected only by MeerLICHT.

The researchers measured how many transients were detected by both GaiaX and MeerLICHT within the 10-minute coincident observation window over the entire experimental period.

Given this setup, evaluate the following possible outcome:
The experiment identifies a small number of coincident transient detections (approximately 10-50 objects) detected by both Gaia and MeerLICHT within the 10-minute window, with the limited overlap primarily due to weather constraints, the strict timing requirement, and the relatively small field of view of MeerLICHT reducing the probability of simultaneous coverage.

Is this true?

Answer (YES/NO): NO